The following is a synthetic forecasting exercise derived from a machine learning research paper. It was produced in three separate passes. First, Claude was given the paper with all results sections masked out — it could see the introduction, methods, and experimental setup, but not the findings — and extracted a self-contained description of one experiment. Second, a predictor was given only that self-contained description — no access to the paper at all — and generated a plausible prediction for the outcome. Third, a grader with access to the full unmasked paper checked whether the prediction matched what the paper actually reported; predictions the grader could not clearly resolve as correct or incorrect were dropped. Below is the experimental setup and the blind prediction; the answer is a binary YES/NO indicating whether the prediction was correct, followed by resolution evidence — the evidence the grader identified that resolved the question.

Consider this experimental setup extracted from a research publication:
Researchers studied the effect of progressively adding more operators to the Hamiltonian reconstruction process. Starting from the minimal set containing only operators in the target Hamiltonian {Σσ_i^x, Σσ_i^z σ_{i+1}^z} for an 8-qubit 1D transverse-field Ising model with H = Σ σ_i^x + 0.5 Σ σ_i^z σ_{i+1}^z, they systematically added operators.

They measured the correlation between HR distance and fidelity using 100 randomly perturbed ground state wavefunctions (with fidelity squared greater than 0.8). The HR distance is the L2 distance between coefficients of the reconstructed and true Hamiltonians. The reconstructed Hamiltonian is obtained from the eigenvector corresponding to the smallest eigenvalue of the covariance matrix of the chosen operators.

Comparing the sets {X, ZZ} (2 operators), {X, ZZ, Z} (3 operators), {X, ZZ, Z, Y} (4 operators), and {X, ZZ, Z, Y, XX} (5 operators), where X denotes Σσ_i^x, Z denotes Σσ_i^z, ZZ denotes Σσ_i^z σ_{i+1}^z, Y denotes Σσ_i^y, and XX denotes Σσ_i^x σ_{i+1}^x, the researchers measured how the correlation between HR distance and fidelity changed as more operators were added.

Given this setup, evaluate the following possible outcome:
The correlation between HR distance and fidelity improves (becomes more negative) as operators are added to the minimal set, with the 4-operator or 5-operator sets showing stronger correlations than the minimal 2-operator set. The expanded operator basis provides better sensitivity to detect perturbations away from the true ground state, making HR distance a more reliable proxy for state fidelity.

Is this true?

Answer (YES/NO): NO